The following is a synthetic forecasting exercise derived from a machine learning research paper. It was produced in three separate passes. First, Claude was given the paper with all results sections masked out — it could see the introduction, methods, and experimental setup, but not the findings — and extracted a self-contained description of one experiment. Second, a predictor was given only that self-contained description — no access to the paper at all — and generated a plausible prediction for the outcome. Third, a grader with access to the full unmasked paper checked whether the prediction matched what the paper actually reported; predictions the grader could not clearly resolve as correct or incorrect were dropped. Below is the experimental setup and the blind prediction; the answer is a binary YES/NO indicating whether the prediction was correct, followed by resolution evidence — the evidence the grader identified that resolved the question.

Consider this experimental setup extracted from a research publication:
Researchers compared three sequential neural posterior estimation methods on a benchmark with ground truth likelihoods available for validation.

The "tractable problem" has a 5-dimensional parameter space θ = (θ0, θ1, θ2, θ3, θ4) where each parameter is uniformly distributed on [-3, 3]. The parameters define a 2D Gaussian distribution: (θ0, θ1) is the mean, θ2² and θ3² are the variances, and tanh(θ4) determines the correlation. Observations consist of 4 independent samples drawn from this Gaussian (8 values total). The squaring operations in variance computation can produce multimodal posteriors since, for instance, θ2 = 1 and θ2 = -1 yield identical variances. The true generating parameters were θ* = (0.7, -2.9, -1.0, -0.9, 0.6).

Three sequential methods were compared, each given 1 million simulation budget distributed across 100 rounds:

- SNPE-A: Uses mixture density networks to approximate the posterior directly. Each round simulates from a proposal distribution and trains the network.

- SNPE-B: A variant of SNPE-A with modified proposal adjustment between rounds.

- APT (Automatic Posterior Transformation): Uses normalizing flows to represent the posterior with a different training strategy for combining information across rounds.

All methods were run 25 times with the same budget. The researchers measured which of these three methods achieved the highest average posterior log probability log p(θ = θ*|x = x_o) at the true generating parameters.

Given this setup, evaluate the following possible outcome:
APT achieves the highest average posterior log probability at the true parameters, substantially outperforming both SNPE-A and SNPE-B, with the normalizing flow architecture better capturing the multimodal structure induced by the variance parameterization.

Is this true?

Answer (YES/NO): NO